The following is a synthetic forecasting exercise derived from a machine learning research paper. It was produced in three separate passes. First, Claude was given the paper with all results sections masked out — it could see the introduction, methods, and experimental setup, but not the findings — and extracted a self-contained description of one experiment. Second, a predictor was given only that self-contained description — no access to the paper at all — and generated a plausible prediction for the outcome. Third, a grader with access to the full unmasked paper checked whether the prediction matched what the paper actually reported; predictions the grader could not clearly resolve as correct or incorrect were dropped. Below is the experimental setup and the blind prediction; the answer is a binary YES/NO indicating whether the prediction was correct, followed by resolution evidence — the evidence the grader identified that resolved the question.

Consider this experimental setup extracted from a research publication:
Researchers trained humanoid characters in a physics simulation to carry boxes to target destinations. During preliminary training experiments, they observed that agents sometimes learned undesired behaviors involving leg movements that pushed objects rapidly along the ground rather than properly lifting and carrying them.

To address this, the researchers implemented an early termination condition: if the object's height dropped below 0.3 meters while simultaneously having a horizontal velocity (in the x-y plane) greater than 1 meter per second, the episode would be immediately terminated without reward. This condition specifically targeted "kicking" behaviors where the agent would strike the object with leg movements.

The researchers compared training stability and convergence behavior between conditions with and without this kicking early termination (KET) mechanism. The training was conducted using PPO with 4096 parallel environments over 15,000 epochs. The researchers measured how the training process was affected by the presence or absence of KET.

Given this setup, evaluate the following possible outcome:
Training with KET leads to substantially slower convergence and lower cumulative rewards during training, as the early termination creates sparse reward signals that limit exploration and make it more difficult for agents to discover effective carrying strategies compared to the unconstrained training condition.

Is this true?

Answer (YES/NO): NO